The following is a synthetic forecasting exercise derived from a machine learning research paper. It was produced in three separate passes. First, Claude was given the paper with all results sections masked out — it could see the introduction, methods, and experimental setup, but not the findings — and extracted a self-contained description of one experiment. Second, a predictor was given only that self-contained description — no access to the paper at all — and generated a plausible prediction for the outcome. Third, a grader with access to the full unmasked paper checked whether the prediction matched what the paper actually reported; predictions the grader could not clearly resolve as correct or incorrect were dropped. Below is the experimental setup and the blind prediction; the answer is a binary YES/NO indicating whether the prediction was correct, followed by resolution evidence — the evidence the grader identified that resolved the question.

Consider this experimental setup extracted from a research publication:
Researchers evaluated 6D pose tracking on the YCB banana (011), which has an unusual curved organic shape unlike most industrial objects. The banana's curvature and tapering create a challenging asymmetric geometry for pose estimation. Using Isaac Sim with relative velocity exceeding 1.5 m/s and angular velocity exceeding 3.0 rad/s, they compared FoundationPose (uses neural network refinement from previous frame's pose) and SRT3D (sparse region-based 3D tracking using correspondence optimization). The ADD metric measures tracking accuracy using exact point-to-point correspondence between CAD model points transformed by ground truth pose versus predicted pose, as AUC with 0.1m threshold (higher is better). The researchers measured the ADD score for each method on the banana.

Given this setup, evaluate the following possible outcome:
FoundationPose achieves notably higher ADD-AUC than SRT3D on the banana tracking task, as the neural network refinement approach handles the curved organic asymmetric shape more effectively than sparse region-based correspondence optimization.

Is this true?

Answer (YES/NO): YES